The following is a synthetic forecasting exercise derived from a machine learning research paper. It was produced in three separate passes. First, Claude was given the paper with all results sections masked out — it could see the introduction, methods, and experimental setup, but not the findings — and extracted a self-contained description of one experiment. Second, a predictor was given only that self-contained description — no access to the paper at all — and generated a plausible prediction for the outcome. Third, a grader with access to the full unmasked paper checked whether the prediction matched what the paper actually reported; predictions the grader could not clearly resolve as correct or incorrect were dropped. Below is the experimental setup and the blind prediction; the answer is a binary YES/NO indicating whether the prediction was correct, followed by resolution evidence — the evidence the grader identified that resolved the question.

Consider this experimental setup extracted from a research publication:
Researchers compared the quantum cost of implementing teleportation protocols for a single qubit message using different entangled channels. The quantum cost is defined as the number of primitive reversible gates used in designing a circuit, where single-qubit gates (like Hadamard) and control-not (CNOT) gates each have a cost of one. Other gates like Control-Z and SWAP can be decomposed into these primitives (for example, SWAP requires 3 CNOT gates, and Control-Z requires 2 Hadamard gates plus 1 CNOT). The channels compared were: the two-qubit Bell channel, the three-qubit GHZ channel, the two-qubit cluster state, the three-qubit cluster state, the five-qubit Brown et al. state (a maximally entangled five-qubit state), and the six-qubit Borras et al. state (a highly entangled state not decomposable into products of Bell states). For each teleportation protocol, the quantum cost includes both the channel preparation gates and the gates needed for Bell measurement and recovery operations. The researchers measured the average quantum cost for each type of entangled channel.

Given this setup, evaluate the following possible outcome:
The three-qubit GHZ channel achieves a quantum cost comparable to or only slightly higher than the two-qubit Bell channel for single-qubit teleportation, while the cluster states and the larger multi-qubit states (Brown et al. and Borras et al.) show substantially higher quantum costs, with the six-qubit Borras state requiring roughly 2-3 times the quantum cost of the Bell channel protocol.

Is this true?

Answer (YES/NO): NO